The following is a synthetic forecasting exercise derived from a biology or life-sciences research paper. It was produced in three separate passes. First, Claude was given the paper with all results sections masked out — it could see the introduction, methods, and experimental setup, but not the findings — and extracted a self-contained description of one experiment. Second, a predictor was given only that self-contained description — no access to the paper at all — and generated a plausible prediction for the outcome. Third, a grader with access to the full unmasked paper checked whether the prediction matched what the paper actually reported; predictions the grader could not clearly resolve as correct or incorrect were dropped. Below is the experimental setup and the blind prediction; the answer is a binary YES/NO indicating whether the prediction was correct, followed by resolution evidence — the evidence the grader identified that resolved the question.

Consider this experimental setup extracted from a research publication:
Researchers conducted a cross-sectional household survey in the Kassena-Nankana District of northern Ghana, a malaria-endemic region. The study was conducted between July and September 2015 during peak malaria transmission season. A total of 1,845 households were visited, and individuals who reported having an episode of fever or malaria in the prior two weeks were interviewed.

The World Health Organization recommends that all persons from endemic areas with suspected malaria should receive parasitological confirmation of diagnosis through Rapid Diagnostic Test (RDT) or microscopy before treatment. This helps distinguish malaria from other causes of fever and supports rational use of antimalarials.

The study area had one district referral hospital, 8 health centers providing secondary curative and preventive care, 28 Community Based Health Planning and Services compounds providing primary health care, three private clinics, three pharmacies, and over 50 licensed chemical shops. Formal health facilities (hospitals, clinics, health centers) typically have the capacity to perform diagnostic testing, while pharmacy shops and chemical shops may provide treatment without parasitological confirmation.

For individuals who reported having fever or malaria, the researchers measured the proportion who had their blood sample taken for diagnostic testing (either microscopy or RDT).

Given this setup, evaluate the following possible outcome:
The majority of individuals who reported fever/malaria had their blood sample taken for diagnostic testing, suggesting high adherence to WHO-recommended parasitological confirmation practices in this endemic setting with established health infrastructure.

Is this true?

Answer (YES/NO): NO